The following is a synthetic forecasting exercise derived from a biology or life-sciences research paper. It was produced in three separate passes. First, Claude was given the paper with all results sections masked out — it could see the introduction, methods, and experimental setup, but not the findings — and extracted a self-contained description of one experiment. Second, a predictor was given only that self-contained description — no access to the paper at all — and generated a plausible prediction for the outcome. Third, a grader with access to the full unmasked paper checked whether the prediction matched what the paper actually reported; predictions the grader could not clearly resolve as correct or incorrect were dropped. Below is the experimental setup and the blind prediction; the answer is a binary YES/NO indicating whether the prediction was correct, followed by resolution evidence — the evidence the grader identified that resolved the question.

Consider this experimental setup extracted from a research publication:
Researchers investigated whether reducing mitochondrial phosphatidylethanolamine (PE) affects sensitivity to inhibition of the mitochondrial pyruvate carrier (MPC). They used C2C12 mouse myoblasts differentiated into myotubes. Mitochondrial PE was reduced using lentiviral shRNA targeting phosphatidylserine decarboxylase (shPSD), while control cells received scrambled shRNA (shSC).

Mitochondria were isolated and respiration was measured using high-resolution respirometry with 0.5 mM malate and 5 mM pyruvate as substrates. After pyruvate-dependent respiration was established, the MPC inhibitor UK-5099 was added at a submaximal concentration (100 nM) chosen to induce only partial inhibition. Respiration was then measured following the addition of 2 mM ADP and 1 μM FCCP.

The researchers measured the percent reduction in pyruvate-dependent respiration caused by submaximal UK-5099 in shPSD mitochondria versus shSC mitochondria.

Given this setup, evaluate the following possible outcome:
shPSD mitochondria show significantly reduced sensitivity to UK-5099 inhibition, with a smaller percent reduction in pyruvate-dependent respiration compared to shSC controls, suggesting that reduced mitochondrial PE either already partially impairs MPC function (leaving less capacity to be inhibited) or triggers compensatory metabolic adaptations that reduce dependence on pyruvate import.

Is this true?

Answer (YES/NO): YES